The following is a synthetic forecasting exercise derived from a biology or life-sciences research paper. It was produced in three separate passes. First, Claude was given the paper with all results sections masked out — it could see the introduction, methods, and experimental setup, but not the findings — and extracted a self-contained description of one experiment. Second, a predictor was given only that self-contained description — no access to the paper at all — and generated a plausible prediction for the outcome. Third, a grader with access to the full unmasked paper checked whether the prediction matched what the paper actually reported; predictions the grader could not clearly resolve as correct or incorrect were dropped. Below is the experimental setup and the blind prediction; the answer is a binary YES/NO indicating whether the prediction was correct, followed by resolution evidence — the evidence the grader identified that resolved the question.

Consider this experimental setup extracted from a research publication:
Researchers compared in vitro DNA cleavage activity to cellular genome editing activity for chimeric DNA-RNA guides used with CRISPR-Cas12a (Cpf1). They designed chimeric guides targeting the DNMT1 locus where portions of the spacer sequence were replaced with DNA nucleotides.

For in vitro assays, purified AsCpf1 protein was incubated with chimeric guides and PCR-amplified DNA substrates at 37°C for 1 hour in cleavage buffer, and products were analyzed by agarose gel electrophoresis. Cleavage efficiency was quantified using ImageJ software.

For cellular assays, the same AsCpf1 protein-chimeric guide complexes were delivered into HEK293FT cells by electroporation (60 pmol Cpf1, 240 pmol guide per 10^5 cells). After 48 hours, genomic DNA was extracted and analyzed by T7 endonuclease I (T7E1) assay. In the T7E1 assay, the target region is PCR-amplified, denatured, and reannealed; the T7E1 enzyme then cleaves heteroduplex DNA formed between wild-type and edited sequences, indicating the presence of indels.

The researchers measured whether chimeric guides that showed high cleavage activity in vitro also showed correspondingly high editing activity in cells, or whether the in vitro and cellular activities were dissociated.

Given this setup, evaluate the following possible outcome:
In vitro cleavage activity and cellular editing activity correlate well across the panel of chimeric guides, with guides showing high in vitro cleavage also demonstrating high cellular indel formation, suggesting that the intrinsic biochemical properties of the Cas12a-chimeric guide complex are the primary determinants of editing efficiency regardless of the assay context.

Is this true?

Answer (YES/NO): NO